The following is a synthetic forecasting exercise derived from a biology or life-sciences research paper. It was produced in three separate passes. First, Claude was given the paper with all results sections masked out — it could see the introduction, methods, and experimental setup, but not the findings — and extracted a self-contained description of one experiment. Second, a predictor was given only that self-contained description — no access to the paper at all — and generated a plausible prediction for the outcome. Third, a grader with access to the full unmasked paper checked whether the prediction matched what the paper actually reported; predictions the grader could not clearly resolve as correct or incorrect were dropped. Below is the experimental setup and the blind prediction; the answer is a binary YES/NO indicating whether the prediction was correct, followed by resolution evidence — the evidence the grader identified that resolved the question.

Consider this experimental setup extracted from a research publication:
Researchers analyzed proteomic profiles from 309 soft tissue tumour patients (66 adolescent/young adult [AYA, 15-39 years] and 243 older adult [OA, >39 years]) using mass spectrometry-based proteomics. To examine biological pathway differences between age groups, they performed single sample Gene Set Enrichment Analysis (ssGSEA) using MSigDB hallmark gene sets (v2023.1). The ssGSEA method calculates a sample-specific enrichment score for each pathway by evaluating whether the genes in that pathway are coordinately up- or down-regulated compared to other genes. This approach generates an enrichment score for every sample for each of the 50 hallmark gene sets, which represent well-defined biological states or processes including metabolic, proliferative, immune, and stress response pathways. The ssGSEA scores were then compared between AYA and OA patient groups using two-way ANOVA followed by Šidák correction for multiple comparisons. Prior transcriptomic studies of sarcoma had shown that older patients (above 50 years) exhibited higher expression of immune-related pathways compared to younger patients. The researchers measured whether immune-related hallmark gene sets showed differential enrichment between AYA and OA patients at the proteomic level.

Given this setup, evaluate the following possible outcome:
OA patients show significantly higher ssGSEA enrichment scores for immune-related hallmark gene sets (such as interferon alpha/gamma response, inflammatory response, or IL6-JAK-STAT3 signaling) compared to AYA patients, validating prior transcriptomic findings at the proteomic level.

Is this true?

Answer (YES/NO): YES